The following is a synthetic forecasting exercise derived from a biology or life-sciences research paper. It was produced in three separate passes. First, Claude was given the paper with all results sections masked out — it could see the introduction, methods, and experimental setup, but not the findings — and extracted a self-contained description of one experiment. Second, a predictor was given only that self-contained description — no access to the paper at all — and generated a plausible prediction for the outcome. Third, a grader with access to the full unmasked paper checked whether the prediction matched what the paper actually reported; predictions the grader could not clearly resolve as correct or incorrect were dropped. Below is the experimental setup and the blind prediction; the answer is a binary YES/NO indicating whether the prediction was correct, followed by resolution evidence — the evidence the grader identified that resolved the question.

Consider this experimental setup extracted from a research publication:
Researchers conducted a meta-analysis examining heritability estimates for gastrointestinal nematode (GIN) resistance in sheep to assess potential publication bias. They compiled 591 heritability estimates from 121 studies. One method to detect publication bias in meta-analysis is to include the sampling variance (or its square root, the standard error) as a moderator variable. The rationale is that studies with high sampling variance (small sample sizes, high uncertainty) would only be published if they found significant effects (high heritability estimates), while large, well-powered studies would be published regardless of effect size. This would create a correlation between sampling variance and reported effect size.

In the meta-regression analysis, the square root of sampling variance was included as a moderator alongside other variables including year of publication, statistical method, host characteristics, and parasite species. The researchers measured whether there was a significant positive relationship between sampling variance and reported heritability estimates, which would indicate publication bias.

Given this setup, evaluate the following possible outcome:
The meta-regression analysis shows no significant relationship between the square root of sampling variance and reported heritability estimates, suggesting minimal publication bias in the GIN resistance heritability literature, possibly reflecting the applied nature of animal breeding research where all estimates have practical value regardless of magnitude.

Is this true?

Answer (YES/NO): YES